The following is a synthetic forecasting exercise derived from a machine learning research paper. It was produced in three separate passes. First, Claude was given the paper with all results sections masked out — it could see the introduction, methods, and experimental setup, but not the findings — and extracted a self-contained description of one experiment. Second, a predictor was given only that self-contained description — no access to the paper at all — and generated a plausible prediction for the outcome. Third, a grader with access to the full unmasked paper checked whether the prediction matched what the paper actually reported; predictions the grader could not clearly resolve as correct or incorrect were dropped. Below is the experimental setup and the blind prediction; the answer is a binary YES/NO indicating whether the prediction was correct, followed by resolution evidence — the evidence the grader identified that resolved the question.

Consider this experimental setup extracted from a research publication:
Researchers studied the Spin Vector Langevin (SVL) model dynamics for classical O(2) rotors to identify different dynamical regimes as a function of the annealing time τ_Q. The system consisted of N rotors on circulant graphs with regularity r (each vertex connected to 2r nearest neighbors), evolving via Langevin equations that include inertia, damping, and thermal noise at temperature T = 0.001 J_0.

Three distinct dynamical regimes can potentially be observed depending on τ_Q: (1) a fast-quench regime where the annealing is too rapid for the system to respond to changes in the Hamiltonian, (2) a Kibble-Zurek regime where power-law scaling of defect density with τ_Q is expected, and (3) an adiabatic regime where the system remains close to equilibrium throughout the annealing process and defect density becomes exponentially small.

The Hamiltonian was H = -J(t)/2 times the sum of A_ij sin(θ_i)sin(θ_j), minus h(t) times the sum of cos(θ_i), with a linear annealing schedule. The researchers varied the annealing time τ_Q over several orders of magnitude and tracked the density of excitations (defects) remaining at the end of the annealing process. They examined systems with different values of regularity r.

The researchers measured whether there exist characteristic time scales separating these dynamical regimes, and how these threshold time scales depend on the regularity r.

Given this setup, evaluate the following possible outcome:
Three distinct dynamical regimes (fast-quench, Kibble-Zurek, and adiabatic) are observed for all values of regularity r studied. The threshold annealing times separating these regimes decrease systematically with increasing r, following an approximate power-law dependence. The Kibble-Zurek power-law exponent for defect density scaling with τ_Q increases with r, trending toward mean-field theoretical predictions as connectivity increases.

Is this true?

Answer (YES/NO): NO